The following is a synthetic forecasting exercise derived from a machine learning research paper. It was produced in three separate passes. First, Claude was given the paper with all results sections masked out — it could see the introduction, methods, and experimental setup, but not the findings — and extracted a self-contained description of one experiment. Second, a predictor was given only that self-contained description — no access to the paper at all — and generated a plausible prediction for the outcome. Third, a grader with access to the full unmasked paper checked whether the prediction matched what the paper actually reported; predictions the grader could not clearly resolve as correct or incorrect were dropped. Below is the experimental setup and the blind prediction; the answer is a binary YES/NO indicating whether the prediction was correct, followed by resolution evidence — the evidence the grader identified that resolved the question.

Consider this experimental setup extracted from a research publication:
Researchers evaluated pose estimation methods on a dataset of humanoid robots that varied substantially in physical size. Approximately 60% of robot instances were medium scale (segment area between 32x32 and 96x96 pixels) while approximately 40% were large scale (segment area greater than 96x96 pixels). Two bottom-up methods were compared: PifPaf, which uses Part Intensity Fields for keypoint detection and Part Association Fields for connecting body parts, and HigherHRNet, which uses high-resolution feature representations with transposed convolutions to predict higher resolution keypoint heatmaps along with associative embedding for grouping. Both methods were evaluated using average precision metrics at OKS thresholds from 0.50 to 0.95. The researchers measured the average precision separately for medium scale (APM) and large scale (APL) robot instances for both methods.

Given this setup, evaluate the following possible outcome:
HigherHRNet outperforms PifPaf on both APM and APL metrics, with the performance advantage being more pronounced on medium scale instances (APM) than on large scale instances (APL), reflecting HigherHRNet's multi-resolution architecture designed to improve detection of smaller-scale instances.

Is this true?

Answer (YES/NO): NO